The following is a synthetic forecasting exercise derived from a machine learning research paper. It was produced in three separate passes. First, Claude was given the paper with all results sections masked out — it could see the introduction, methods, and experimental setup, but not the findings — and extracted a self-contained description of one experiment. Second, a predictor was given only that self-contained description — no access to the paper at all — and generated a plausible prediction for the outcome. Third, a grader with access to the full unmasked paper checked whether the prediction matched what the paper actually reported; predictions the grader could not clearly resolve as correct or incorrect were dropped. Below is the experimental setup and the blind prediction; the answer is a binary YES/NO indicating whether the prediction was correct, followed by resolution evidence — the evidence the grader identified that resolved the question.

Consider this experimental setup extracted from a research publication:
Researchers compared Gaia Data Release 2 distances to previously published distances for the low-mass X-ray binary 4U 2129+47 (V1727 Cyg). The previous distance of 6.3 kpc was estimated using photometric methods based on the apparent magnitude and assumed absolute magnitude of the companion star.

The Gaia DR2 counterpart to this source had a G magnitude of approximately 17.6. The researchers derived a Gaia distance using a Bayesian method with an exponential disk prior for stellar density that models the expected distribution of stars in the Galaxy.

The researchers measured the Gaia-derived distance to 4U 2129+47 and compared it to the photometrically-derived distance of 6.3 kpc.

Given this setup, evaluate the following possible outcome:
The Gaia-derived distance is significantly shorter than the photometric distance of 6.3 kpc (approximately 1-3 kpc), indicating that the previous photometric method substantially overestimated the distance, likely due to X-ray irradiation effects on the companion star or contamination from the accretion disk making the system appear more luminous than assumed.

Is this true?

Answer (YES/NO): YES